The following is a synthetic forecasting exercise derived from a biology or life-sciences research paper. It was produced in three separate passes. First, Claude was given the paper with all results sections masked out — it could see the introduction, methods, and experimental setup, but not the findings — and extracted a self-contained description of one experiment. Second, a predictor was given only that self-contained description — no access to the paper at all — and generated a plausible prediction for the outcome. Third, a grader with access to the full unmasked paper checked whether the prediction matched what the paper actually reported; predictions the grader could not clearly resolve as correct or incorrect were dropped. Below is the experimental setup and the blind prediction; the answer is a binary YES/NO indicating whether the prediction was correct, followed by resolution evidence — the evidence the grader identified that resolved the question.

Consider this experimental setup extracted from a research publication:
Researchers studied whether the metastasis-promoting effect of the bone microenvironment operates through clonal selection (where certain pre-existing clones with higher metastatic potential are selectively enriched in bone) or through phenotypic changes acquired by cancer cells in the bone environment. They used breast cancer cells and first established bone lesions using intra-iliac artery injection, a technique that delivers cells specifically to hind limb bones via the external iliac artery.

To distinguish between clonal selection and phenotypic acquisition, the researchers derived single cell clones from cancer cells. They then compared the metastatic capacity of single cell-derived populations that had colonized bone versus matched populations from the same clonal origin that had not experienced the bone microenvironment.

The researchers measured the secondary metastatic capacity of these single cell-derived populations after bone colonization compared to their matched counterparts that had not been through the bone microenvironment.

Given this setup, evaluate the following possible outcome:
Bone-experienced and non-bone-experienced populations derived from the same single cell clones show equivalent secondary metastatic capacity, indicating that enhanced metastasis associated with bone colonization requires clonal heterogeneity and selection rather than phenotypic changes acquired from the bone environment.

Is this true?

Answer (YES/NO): NO